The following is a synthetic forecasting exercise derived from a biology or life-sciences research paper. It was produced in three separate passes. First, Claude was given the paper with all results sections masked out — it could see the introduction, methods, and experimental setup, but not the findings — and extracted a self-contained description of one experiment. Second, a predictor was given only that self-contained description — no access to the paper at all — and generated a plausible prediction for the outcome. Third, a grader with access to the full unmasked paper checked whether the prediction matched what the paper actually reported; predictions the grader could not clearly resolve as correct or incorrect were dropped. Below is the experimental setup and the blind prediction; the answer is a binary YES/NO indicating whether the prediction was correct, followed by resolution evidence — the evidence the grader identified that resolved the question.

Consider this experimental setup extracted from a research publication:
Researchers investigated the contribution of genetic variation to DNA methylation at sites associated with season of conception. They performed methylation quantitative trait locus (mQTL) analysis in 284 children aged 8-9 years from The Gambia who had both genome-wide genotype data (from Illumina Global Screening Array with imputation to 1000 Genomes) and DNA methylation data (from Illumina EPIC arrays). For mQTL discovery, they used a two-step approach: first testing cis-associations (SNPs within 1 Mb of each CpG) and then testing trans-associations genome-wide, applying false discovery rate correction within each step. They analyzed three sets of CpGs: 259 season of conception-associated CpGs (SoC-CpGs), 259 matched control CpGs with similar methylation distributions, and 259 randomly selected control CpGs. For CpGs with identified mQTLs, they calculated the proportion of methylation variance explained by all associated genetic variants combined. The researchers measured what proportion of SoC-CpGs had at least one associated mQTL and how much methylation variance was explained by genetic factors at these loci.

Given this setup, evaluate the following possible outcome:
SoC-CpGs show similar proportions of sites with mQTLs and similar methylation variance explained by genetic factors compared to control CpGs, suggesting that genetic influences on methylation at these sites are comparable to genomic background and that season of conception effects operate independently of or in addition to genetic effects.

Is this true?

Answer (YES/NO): NO